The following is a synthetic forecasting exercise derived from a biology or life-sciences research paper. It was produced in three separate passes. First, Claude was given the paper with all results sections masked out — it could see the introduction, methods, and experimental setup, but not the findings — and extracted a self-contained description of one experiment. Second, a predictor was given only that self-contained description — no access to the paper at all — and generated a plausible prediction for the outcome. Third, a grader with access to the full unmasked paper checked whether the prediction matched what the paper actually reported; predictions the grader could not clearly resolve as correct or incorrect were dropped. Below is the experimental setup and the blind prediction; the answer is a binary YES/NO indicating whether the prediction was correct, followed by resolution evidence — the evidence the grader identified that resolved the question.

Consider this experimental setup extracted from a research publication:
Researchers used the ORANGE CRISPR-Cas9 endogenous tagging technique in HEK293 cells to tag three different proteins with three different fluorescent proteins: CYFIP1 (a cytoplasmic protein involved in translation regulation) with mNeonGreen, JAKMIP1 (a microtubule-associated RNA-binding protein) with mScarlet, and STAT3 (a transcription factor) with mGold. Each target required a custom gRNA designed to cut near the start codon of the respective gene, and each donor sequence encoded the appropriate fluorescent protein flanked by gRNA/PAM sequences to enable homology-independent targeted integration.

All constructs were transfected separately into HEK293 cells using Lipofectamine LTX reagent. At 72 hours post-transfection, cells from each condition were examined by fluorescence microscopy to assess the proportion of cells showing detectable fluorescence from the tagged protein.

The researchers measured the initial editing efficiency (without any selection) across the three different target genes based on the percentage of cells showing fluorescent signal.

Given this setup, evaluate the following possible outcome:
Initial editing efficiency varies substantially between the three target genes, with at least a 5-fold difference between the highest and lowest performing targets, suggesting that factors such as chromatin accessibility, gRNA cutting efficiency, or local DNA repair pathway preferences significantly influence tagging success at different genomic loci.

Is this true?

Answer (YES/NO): NO